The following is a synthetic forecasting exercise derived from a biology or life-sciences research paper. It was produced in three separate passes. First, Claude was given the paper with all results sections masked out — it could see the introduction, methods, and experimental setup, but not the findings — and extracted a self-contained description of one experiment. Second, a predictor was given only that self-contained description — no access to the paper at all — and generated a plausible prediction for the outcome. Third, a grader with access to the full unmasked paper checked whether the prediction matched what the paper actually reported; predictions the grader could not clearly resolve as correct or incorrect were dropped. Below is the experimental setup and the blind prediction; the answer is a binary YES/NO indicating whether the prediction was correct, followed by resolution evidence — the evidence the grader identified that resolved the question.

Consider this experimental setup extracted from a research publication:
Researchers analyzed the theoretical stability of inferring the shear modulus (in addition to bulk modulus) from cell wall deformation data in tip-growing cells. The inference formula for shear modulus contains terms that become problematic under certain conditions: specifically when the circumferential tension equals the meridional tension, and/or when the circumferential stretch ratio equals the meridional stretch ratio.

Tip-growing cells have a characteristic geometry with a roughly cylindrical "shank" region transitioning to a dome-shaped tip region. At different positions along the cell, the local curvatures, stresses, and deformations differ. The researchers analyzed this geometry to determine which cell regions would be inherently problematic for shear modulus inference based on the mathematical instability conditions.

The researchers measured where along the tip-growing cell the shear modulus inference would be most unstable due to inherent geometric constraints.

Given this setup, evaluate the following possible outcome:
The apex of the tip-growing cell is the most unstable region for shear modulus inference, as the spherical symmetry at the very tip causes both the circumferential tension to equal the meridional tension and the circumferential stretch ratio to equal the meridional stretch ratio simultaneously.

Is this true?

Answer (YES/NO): YES